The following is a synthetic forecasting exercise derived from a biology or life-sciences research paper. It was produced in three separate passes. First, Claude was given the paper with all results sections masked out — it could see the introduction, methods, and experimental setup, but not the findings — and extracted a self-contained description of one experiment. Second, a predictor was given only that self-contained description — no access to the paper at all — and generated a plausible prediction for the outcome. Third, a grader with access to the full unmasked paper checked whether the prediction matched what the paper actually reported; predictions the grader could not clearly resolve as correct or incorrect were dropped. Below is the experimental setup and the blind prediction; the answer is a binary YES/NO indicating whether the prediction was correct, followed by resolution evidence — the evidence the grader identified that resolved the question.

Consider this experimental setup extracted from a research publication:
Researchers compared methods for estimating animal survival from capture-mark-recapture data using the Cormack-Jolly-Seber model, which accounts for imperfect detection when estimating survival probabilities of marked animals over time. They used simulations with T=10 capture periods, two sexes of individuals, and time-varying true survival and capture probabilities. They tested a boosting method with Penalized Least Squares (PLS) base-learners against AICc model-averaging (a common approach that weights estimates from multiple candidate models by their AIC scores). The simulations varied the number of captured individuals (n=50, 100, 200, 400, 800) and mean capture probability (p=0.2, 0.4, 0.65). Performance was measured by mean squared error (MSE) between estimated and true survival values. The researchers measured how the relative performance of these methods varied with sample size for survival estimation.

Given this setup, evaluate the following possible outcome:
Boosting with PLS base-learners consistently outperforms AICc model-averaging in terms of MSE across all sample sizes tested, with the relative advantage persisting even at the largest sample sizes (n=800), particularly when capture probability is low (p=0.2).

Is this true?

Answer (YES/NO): NO